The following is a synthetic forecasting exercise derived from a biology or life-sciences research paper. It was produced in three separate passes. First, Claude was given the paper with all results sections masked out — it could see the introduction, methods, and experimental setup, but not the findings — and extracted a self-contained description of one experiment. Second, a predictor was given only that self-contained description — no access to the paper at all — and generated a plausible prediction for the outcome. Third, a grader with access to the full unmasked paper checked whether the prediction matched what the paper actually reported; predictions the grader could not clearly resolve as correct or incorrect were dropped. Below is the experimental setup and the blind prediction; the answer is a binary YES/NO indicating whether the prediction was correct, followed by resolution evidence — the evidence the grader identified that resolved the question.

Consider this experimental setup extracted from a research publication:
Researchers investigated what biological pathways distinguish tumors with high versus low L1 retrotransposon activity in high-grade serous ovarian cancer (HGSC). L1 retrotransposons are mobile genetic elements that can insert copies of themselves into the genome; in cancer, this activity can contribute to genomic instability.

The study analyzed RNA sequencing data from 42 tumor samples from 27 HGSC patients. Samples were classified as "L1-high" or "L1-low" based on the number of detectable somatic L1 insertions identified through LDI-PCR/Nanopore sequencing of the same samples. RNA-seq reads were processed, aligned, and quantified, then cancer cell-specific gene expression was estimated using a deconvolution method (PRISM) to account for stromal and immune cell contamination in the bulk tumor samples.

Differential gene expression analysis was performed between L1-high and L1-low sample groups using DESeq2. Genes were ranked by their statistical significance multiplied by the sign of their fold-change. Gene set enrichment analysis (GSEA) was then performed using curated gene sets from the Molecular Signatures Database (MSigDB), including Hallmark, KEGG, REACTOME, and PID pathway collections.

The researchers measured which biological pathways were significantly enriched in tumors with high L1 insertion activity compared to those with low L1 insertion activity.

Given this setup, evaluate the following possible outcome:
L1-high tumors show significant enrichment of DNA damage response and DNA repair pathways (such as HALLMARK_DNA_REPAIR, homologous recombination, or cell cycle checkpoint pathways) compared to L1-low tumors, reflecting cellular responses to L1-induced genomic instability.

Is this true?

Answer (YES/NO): NO